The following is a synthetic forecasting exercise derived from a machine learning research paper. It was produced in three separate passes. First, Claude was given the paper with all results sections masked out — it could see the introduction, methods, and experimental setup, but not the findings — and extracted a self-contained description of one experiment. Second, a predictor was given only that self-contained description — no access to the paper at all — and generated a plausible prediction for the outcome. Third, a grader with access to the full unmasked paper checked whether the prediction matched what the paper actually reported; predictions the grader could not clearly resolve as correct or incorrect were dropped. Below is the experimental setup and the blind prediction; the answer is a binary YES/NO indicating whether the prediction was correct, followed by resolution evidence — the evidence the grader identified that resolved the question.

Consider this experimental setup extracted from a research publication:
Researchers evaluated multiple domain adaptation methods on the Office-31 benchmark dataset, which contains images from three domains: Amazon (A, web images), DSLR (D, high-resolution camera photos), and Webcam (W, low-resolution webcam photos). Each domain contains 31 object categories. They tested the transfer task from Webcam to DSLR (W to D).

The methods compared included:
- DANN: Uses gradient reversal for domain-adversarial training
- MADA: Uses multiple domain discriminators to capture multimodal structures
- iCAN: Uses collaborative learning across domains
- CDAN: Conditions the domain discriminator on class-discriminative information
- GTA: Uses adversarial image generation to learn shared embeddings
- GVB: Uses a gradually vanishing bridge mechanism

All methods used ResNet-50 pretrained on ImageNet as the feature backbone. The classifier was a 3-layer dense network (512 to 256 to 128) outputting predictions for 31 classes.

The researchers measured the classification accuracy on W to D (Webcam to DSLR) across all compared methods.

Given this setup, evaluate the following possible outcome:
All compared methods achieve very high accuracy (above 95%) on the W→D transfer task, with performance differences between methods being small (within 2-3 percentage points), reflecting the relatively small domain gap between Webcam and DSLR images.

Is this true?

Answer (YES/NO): YES